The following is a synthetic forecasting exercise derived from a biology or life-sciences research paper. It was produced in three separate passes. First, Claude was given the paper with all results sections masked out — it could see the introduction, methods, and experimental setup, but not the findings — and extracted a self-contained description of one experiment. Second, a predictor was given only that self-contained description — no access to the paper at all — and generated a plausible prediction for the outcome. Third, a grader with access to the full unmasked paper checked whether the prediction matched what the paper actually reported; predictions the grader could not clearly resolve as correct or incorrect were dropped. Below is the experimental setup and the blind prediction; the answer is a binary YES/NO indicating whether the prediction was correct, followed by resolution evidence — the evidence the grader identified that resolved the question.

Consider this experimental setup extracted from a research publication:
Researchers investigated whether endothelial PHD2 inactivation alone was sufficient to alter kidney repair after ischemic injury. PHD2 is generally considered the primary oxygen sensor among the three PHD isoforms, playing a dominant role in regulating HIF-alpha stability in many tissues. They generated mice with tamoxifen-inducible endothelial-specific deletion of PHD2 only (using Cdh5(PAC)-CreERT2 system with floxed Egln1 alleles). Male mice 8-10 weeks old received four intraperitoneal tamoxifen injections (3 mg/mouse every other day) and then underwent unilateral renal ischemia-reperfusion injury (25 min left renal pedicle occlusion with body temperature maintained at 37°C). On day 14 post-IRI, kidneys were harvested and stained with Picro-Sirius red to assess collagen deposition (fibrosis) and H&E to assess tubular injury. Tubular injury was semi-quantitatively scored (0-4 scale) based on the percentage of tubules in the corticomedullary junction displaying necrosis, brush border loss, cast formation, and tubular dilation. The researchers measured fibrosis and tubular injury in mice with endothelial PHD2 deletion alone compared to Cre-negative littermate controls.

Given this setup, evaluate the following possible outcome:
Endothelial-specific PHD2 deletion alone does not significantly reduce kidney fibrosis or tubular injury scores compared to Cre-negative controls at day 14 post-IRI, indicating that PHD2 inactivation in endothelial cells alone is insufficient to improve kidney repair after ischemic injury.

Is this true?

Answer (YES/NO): YES